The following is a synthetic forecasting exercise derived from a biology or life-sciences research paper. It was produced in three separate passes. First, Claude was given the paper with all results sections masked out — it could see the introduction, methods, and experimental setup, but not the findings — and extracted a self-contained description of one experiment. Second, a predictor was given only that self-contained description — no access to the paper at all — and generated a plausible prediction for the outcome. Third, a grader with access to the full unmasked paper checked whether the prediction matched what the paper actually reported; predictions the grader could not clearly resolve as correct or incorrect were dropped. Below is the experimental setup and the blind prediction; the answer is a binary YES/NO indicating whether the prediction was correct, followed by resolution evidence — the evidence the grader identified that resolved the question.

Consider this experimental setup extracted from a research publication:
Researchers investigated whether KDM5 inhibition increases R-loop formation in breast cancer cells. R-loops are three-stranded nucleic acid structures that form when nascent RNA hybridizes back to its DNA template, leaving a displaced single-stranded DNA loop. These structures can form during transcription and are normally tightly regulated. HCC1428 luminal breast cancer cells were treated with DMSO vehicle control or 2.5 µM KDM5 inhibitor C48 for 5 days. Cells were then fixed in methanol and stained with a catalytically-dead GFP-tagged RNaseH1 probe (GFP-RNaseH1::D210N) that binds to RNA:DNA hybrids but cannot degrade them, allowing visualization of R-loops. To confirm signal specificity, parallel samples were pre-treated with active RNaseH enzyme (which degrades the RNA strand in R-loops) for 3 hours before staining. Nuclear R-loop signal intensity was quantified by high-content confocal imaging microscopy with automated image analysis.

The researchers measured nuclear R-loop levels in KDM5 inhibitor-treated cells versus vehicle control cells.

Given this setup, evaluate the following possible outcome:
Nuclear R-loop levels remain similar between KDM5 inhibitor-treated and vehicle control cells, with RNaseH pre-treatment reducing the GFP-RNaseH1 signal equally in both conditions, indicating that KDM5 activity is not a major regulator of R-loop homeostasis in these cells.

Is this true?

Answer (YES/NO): NO